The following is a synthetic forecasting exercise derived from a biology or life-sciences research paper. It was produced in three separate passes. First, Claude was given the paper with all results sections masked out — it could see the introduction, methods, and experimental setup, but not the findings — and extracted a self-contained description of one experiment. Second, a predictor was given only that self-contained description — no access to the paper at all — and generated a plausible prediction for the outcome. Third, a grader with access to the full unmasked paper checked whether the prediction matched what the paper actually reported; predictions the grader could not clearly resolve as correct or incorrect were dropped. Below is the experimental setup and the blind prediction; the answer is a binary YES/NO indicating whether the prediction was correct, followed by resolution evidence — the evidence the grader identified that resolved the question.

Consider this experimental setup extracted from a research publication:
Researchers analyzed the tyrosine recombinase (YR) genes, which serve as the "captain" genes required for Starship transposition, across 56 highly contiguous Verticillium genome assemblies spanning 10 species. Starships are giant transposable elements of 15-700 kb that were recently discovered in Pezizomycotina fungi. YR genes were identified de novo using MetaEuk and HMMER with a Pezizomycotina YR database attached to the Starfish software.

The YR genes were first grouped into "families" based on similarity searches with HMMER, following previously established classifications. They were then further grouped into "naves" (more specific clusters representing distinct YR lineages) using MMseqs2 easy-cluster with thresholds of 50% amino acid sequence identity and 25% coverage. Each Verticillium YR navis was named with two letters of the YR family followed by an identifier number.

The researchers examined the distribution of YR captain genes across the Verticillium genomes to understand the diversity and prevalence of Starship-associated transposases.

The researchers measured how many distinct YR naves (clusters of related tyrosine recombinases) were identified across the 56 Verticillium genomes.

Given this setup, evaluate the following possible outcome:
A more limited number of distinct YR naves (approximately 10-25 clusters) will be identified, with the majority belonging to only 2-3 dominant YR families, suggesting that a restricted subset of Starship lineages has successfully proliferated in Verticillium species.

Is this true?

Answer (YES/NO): NO